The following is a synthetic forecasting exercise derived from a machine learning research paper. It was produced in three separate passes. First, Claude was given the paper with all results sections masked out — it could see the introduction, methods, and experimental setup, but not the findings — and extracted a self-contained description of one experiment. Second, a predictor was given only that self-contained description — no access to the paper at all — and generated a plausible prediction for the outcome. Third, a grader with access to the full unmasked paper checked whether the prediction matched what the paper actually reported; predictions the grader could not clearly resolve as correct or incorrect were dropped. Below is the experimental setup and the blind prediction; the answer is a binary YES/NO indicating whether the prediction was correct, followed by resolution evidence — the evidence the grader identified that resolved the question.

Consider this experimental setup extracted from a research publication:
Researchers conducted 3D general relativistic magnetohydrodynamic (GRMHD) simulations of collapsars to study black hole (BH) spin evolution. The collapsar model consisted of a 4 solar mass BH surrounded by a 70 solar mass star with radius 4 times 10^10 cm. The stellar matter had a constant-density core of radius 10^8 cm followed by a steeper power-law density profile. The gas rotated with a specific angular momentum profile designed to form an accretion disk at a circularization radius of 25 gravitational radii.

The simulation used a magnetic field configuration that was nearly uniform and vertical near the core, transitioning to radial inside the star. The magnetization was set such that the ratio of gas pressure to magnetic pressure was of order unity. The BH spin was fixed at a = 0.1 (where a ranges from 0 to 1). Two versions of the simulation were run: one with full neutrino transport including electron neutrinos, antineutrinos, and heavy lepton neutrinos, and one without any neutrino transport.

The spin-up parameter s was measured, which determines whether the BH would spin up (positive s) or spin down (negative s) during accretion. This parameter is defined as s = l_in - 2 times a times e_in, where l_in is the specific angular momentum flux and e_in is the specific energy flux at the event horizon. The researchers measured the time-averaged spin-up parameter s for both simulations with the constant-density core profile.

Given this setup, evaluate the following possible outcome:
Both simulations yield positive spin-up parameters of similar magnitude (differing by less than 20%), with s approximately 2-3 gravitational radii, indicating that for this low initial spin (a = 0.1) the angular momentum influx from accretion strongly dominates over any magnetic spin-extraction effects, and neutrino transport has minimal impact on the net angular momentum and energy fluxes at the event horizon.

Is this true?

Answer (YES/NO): NO